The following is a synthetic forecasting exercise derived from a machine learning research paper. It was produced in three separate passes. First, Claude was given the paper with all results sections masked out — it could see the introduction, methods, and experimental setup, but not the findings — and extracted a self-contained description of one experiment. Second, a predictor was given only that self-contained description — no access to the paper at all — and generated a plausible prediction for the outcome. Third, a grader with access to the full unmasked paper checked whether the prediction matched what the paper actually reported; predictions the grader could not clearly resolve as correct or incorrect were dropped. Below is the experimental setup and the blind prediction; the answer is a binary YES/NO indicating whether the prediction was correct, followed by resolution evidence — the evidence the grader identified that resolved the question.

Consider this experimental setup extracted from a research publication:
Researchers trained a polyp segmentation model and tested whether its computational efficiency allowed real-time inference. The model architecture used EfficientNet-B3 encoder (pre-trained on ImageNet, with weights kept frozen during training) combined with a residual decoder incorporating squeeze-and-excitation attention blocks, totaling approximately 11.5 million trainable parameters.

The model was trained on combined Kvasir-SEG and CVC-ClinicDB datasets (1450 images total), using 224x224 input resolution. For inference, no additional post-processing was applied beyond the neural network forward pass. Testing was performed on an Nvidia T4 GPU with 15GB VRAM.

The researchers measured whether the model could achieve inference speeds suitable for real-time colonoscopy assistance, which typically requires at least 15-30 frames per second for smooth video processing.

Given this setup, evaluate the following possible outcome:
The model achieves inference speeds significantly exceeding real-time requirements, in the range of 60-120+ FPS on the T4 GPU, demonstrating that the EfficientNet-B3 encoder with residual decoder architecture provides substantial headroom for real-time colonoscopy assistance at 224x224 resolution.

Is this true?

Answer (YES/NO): NO